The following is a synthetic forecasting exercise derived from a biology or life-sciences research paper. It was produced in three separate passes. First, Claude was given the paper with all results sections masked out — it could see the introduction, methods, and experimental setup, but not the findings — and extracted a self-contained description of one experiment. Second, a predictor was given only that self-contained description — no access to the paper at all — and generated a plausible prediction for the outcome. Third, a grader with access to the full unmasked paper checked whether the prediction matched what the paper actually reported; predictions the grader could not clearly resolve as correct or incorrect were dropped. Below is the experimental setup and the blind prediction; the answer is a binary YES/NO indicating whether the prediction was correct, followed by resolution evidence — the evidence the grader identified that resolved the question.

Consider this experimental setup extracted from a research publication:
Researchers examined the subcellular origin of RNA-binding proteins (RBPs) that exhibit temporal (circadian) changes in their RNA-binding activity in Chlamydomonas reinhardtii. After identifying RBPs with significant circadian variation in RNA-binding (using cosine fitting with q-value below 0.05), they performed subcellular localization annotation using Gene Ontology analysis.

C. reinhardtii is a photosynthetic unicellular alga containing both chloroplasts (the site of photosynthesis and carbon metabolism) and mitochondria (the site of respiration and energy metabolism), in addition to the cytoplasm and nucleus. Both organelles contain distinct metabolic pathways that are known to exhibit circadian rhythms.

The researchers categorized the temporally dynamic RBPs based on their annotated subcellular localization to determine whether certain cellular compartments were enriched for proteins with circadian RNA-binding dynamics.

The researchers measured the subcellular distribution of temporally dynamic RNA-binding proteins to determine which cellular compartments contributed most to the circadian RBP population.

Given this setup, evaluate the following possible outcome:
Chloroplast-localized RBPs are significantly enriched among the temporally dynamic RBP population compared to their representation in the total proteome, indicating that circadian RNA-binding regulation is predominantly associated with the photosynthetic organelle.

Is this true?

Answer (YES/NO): NO